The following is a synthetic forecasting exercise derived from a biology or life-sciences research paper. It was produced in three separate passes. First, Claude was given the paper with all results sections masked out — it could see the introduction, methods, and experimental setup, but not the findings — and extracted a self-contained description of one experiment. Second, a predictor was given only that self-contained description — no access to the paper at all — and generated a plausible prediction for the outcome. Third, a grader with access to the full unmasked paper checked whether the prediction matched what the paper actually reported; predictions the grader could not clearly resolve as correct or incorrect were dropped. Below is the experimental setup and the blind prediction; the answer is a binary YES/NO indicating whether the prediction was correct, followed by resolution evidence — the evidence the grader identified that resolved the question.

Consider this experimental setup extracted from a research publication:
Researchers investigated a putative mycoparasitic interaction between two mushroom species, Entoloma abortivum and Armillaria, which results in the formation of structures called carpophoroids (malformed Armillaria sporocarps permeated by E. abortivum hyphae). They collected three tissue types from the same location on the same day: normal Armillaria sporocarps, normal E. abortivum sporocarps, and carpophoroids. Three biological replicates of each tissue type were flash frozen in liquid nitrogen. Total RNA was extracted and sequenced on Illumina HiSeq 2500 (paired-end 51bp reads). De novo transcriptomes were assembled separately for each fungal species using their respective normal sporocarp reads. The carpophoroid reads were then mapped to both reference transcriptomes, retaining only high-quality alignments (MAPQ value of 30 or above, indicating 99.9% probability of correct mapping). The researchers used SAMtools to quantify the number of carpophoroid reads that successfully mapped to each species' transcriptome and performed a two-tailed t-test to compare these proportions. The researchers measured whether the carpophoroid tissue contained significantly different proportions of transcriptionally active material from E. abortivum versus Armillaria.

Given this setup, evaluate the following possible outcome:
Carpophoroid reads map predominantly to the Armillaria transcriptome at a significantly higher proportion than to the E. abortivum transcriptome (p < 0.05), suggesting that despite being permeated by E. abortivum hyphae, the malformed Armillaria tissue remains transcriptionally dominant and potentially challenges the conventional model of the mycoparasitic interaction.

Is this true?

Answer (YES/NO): NO